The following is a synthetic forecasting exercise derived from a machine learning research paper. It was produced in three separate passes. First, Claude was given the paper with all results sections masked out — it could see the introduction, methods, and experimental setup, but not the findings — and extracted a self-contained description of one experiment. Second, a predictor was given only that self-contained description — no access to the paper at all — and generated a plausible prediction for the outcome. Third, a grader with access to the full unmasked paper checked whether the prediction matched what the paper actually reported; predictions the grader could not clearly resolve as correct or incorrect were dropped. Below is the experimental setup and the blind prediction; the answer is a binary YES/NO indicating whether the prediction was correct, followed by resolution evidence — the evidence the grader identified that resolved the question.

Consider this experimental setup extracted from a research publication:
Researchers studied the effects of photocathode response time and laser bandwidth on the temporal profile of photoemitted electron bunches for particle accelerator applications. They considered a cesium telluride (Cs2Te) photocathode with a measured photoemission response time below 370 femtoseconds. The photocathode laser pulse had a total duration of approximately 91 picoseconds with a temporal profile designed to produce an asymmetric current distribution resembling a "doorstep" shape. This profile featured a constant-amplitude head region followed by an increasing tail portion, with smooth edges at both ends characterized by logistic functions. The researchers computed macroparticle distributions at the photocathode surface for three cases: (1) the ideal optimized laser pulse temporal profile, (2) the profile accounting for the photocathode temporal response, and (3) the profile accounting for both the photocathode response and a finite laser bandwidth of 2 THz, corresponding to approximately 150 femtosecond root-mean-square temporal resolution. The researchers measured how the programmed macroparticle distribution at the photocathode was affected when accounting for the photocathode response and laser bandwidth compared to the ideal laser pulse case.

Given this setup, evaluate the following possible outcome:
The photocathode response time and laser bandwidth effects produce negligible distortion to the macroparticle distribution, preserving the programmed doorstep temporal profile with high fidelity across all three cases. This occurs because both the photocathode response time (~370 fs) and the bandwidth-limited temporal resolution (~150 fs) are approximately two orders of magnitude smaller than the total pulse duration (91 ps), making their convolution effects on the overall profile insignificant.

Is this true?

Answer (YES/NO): YES